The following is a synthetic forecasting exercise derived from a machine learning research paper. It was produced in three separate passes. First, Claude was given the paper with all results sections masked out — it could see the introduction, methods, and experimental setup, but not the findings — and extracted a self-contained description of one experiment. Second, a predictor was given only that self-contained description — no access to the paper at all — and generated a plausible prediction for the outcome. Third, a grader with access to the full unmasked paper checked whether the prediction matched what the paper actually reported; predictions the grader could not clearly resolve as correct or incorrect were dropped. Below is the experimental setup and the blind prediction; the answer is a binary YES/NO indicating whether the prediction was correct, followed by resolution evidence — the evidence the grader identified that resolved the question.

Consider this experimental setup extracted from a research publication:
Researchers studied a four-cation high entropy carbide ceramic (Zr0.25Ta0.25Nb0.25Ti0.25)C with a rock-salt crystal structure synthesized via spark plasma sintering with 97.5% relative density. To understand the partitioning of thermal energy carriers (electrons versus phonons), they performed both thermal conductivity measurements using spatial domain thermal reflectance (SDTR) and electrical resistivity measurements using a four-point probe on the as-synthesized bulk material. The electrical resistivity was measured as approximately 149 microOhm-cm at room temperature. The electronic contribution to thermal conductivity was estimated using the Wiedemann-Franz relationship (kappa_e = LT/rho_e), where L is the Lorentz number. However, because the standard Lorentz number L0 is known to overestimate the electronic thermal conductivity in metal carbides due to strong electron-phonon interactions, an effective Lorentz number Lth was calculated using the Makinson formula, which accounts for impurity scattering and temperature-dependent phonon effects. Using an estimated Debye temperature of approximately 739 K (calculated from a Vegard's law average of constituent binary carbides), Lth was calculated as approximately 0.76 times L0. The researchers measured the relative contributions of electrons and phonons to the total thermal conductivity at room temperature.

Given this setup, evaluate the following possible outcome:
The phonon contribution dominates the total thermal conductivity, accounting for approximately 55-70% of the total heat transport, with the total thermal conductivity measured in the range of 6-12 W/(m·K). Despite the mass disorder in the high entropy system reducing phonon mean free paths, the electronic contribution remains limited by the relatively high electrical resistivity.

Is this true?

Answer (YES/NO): YES